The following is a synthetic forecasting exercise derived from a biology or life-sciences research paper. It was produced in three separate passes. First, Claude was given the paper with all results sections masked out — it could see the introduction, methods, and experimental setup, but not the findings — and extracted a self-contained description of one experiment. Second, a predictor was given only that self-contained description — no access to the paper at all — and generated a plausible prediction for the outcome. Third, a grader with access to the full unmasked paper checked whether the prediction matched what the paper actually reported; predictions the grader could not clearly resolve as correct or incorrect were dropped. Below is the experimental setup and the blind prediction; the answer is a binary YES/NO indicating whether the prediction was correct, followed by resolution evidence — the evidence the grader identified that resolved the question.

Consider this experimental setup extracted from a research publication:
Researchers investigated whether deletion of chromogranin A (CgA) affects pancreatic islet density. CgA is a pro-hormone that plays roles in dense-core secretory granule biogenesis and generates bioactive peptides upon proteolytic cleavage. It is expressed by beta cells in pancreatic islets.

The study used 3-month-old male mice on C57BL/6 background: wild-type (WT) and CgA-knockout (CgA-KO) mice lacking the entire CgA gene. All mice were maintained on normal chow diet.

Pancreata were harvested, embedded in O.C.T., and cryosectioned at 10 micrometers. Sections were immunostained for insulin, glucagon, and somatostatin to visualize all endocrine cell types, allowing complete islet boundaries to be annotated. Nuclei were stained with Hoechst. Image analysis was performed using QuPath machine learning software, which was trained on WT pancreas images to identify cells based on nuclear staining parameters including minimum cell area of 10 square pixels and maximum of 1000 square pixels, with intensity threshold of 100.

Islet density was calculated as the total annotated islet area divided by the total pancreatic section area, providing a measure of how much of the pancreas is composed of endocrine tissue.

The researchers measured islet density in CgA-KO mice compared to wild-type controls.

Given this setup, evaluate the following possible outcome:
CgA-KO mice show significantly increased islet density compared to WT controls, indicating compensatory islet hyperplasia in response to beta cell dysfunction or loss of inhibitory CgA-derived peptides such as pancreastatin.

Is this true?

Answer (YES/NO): NO